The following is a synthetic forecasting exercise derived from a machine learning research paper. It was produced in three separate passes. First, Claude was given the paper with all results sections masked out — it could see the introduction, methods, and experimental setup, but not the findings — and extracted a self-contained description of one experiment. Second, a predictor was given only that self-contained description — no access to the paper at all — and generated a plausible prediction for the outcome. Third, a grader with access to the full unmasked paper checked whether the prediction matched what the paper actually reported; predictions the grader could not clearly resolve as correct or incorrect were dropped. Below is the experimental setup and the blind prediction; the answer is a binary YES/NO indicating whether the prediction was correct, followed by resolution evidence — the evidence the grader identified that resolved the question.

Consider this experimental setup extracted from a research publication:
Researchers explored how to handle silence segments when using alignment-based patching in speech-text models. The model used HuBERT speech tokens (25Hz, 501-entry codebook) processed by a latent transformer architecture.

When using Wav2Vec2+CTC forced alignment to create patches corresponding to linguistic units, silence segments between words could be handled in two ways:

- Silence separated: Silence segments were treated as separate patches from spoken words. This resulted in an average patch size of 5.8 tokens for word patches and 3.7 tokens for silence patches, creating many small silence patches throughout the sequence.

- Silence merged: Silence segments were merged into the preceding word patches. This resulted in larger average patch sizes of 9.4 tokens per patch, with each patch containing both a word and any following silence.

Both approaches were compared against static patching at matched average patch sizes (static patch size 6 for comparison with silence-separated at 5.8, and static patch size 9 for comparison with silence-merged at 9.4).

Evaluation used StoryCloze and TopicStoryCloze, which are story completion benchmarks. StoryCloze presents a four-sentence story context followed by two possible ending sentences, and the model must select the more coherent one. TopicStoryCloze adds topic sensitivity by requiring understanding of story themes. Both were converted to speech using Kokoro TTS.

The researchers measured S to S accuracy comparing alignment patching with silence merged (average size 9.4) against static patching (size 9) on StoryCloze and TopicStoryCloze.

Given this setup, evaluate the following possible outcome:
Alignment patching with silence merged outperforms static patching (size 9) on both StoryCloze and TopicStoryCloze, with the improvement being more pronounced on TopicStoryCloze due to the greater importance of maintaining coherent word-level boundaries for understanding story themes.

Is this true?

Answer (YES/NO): YES